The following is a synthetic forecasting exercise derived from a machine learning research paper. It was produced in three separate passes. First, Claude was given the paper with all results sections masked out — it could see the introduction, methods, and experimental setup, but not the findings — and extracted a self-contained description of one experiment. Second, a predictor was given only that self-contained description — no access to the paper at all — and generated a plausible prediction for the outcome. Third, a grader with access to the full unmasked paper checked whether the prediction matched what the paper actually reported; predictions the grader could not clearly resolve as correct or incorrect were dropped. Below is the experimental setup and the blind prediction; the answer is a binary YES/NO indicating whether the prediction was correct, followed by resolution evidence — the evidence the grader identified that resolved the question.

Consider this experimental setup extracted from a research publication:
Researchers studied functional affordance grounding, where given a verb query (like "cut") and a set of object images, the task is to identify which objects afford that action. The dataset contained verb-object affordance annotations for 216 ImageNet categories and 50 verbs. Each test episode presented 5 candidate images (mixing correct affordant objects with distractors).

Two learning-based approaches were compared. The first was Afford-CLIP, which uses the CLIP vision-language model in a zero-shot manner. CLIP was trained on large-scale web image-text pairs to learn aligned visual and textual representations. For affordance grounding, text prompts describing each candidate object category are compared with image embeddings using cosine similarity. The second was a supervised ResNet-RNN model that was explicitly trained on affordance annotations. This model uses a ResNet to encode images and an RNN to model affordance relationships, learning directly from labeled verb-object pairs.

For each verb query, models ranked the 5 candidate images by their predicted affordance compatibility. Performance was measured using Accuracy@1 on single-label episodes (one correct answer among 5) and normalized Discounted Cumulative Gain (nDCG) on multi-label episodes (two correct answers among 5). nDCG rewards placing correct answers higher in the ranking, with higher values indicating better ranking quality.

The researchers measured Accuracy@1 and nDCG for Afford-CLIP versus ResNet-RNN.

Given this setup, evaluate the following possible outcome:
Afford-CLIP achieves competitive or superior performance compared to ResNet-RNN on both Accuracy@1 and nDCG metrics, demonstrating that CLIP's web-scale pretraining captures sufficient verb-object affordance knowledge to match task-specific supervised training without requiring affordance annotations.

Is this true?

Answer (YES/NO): NO